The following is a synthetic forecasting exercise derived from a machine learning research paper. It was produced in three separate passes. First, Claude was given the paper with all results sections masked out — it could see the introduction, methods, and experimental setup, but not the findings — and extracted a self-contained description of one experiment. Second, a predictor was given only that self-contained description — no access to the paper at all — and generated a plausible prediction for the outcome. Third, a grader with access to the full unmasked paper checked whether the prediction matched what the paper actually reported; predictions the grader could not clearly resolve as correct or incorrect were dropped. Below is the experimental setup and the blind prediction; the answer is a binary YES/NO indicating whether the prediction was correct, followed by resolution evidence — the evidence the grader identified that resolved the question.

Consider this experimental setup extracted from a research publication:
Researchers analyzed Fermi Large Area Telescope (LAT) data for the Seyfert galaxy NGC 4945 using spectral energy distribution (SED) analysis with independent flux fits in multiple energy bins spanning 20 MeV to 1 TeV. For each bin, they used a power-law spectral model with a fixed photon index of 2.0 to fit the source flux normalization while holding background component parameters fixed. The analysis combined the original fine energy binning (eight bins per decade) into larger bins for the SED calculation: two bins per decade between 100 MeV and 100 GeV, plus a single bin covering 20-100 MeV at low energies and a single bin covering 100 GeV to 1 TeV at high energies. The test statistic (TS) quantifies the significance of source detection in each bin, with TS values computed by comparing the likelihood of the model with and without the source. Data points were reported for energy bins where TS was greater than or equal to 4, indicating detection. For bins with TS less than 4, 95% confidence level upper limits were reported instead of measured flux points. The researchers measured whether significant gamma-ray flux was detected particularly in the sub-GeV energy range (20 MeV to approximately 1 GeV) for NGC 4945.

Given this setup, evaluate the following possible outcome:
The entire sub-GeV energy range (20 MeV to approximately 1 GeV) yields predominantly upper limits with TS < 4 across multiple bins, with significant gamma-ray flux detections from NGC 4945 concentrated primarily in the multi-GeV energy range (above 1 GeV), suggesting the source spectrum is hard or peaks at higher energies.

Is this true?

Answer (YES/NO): NO